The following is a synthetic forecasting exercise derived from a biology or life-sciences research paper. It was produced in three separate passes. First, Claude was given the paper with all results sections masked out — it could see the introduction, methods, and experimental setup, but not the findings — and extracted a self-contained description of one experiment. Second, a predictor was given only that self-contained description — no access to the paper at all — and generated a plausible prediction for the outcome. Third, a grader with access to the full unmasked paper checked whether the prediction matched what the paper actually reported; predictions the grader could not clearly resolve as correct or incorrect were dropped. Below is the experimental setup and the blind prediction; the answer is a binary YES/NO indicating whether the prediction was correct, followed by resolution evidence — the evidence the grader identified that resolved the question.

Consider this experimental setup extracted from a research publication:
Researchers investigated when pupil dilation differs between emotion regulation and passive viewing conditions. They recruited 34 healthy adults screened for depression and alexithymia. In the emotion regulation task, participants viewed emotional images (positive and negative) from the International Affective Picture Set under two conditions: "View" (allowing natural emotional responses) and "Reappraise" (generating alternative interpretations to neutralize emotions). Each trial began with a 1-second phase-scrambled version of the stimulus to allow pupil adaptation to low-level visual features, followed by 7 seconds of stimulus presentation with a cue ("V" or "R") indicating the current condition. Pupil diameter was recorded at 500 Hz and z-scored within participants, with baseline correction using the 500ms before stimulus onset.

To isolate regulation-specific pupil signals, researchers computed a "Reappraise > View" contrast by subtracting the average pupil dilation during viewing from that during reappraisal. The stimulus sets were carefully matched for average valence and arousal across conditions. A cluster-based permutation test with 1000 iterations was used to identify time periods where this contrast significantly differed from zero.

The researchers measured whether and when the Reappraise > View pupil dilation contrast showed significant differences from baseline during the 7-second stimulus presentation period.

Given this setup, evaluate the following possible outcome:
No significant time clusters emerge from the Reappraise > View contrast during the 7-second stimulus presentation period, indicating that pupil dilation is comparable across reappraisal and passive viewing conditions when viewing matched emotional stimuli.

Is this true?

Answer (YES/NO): NO